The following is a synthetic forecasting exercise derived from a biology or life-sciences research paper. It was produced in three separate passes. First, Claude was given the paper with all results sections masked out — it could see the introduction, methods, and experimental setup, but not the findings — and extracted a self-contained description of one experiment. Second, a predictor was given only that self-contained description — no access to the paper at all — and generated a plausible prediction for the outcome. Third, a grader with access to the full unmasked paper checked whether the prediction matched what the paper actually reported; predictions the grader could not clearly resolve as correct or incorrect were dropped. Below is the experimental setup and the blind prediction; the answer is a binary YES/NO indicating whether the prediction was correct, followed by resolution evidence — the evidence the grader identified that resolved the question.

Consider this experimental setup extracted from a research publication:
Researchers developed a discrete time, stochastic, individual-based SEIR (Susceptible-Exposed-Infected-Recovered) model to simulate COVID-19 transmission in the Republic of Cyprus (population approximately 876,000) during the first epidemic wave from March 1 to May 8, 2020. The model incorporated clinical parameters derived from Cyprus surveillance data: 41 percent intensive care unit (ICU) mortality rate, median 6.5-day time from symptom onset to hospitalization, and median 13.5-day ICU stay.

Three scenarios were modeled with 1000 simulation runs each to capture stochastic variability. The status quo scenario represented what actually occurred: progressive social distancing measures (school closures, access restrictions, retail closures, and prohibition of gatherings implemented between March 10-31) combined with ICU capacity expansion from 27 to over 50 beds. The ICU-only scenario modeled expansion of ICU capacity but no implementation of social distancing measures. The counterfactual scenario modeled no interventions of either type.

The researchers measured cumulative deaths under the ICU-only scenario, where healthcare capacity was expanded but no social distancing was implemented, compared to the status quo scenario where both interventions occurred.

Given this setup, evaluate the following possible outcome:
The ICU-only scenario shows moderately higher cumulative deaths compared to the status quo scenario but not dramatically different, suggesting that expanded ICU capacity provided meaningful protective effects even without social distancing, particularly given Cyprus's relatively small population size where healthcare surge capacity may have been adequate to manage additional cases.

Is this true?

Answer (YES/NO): NO